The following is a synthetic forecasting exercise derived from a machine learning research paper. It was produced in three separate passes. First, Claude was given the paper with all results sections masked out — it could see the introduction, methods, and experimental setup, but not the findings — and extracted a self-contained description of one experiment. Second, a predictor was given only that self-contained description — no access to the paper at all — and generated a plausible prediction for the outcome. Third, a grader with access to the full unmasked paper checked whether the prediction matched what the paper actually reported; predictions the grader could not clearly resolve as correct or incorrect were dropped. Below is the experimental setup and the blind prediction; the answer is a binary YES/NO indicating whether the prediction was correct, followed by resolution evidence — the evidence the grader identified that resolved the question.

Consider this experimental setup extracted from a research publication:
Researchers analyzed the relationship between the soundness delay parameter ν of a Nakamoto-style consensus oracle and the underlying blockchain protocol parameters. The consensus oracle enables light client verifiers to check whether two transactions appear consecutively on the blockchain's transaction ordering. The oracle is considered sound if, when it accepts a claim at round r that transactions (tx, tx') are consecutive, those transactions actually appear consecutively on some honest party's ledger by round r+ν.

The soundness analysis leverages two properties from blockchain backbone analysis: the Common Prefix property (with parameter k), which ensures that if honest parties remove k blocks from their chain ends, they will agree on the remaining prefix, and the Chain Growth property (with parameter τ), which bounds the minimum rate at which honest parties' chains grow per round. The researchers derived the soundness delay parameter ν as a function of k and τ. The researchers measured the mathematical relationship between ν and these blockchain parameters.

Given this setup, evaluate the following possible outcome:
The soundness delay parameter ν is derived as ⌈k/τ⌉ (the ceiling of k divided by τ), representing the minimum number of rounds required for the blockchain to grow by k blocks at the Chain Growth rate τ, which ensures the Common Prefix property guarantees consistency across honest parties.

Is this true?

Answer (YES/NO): NO